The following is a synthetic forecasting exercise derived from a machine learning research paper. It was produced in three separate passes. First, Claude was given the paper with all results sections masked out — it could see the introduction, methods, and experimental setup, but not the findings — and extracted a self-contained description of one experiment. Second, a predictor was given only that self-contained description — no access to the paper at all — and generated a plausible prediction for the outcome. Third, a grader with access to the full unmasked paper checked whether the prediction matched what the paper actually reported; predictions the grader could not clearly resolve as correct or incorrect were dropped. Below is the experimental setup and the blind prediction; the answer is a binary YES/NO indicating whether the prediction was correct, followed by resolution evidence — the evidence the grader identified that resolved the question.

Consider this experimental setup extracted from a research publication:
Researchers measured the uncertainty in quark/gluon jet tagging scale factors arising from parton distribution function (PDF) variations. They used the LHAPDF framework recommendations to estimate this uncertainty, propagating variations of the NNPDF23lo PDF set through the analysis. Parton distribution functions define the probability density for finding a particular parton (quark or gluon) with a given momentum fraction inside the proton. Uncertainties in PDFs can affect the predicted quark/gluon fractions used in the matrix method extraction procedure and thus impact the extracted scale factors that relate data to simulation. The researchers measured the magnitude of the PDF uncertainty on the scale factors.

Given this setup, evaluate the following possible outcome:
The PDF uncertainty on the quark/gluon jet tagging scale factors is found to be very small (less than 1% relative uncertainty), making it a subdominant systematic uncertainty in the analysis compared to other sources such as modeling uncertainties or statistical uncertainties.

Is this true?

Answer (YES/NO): NO